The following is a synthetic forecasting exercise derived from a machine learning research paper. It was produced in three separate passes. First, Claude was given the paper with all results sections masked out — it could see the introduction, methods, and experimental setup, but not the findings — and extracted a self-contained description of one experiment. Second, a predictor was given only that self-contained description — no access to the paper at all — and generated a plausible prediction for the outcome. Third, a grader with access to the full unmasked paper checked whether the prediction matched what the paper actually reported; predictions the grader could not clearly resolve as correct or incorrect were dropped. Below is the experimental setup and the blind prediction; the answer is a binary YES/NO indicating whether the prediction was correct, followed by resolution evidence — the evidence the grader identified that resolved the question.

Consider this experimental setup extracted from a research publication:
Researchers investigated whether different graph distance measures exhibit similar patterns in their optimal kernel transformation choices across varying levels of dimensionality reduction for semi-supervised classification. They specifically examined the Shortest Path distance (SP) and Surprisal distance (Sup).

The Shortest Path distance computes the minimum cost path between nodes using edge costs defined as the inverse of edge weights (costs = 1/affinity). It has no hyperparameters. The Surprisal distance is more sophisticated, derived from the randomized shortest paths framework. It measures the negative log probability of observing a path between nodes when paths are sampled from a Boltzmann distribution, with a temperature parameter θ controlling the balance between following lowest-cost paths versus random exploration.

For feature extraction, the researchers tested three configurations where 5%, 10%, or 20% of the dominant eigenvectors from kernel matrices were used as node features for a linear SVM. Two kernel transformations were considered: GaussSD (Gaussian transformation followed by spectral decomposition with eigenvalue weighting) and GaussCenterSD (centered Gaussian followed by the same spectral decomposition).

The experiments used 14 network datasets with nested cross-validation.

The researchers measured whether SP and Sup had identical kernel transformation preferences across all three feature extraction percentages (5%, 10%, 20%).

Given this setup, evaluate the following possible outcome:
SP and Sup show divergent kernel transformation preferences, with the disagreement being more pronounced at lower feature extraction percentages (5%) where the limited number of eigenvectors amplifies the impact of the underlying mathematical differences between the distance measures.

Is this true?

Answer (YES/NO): NO